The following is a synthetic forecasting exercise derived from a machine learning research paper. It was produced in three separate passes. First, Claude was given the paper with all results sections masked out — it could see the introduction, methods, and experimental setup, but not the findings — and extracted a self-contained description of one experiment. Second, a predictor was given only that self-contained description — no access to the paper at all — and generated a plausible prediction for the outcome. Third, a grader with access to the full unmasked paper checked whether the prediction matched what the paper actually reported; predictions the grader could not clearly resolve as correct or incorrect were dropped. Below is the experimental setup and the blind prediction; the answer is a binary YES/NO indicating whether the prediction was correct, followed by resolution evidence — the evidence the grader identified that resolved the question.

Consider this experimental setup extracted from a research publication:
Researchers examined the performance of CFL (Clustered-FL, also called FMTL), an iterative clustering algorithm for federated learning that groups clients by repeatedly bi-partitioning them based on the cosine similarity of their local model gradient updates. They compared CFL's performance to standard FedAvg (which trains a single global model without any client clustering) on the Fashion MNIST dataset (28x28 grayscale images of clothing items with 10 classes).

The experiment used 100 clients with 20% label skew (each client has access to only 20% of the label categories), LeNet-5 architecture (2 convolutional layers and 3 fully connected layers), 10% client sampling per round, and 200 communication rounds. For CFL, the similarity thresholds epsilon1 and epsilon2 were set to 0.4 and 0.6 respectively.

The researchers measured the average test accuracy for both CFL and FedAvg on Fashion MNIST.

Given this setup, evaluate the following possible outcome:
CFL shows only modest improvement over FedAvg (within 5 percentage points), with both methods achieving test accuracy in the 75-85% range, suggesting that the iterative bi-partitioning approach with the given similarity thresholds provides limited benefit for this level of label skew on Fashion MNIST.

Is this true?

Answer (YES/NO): YES